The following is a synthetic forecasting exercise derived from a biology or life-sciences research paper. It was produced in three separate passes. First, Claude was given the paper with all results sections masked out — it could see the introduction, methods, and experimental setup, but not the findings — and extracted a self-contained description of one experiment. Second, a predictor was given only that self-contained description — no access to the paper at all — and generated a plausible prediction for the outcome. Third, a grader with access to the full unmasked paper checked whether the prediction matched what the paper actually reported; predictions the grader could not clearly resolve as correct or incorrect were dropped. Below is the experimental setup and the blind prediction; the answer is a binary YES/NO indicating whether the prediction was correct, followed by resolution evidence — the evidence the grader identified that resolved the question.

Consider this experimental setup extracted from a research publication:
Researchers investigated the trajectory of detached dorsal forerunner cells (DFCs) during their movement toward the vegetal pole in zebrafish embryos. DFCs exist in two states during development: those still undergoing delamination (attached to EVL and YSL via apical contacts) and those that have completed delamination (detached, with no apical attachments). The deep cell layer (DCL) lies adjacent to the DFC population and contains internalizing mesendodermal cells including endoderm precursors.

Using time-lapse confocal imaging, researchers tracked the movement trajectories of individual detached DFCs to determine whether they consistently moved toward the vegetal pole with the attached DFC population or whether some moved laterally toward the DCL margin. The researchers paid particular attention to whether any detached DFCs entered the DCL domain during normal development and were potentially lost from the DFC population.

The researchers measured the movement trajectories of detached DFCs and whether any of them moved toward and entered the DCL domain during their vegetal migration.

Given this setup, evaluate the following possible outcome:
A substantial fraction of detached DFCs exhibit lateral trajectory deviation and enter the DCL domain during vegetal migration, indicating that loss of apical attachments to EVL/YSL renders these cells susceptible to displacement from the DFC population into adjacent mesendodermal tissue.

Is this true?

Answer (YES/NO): NO